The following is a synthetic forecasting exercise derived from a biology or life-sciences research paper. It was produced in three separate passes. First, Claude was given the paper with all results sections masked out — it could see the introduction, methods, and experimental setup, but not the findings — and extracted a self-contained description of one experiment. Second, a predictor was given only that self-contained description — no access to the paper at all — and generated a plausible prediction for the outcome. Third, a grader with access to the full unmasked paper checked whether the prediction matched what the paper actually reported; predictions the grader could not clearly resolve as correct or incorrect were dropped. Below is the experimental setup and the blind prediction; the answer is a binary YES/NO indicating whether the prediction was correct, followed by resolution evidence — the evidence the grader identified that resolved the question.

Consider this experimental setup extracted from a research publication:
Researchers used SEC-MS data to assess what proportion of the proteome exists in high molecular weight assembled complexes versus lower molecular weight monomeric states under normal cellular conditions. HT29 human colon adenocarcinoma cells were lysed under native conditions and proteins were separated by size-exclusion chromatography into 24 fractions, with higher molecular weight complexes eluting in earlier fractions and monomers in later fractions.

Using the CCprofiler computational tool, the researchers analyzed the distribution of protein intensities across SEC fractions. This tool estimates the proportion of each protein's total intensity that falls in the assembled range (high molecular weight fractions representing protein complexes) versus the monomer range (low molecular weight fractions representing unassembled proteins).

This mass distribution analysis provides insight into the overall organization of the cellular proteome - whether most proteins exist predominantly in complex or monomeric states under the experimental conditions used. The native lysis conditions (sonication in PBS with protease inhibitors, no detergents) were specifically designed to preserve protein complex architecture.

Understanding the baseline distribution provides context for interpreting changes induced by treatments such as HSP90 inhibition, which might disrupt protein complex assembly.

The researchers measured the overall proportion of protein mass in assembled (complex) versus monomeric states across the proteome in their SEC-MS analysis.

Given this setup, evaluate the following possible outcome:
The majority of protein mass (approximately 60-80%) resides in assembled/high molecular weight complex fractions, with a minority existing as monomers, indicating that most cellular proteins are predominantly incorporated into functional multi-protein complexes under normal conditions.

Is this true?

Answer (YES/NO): NO